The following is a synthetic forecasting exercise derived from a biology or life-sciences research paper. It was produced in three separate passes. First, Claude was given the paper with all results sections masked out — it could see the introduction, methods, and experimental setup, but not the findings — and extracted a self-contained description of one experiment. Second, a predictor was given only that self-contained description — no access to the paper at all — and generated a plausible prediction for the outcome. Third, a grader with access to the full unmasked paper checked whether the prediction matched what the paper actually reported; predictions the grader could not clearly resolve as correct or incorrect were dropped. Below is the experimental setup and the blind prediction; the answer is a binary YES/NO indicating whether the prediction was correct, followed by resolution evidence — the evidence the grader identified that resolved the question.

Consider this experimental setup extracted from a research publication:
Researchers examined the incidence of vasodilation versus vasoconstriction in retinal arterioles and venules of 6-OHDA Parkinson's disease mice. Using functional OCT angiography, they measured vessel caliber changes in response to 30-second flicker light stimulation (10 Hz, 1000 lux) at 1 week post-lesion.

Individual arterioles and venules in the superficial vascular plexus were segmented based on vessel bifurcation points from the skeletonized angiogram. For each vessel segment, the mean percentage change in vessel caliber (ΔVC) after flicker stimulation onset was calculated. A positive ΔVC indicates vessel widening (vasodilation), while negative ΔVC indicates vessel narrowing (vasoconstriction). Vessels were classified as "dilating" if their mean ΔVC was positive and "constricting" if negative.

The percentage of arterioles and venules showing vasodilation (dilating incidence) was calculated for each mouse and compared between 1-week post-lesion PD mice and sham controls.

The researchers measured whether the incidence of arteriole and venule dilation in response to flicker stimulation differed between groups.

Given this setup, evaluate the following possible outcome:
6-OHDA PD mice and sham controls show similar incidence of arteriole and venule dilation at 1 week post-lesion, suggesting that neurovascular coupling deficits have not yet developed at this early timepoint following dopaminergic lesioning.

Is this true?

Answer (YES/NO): NO